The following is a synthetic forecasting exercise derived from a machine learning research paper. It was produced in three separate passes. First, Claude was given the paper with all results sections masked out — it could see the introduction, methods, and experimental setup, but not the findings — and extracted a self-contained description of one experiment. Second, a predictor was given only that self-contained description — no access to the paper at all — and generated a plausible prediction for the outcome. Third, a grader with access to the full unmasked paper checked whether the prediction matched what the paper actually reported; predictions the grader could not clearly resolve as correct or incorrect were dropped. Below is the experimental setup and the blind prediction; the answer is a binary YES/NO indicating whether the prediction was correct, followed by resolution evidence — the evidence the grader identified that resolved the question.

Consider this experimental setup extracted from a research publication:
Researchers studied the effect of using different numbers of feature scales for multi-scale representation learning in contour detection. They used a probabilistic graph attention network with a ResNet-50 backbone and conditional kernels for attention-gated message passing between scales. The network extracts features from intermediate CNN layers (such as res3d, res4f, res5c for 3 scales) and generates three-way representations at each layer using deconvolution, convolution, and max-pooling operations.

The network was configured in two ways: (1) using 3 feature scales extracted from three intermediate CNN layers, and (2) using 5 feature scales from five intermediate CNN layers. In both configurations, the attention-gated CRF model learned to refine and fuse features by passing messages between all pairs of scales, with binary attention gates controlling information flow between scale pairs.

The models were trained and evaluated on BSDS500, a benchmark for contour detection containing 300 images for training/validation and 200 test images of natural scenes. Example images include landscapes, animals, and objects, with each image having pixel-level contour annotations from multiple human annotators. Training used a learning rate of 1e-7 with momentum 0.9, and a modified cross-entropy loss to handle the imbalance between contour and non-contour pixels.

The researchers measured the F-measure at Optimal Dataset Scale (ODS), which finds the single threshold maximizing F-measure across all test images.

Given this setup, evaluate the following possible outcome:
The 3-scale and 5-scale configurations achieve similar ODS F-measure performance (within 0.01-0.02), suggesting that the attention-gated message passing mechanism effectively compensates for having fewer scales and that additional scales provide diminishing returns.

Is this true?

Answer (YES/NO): NO